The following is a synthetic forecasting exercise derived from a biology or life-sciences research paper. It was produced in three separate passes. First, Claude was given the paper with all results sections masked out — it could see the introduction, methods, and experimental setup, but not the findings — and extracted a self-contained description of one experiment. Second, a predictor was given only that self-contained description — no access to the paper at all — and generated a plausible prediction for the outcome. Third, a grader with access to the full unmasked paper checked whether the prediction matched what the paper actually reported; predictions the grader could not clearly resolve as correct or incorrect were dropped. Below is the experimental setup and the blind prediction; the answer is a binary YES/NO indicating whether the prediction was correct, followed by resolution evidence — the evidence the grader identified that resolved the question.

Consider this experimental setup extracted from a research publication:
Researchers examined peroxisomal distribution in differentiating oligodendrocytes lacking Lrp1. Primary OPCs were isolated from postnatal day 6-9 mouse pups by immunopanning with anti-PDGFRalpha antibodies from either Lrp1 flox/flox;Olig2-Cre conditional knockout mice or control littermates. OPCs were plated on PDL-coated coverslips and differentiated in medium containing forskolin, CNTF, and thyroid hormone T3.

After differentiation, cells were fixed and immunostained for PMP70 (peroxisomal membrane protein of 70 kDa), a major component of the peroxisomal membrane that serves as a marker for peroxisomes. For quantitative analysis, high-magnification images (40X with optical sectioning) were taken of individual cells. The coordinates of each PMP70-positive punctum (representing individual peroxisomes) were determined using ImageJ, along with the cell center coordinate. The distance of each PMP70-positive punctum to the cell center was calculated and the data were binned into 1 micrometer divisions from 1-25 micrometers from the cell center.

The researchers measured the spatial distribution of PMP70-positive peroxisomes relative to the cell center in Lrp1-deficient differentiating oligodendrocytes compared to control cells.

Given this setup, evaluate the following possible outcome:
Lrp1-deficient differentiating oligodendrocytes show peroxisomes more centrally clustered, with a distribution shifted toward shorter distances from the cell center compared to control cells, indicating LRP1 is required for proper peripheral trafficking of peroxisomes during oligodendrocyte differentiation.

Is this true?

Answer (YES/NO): YES